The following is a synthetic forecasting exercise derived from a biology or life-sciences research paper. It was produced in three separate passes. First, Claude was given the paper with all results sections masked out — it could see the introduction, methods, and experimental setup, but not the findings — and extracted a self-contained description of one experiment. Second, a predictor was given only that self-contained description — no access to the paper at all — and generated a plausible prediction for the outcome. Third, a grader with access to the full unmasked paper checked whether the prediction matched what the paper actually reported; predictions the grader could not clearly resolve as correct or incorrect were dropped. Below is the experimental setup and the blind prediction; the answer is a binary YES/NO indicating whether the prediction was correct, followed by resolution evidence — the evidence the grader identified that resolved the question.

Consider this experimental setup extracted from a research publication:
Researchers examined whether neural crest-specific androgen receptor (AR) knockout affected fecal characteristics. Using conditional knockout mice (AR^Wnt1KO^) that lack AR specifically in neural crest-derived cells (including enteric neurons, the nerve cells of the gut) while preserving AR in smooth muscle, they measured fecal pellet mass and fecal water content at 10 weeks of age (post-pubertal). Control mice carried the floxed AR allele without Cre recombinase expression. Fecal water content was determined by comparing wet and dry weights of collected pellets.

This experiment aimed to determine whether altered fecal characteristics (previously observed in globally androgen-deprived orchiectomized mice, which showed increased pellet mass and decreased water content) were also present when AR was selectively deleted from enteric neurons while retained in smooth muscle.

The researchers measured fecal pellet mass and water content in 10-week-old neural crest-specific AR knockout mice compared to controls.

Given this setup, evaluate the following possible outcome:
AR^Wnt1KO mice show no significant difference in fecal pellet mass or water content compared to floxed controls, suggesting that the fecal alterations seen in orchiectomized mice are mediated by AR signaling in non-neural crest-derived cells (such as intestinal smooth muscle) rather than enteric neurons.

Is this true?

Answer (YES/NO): YES